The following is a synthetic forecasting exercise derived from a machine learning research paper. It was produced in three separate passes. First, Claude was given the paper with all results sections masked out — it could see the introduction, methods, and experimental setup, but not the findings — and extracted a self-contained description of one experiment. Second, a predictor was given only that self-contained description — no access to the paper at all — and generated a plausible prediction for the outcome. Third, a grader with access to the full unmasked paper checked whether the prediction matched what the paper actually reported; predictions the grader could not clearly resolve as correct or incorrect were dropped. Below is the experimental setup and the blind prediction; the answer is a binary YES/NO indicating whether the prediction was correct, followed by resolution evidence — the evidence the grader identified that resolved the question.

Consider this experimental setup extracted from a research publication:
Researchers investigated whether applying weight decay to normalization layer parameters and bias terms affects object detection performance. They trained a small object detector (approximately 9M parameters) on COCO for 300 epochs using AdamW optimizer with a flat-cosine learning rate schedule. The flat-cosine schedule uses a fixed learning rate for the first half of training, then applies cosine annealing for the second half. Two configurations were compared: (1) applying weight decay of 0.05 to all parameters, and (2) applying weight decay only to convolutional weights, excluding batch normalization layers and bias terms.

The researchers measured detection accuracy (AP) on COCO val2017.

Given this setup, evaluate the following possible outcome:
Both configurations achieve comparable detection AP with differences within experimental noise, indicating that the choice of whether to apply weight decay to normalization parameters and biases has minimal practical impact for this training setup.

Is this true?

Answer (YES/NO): NO